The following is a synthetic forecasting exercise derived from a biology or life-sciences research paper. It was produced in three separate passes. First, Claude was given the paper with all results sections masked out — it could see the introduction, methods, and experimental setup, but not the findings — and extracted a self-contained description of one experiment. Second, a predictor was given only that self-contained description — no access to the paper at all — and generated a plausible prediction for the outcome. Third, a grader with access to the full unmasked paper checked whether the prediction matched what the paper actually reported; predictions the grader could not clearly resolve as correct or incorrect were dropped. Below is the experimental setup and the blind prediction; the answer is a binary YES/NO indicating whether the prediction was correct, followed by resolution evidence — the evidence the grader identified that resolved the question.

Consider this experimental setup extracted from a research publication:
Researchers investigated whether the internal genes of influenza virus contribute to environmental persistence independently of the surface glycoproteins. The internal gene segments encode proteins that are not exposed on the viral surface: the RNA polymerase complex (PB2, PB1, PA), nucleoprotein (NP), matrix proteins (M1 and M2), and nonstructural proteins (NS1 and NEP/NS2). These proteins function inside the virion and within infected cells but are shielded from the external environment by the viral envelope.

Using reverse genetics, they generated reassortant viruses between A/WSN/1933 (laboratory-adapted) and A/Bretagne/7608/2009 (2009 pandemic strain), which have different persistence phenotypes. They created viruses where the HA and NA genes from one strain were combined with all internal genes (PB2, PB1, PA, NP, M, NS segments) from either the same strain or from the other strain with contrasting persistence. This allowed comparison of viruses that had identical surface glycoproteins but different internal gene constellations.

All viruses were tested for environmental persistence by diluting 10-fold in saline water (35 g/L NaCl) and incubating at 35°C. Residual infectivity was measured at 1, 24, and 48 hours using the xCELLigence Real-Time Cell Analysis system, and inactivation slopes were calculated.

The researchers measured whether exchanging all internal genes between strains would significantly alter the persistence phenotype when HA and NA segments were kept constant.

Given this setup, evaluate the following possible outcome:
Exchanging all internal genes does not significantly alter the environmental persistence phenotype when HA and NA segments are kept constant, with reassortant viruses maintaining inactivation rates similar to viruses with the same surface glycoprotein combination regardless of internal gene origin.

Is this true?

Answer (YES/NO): YES